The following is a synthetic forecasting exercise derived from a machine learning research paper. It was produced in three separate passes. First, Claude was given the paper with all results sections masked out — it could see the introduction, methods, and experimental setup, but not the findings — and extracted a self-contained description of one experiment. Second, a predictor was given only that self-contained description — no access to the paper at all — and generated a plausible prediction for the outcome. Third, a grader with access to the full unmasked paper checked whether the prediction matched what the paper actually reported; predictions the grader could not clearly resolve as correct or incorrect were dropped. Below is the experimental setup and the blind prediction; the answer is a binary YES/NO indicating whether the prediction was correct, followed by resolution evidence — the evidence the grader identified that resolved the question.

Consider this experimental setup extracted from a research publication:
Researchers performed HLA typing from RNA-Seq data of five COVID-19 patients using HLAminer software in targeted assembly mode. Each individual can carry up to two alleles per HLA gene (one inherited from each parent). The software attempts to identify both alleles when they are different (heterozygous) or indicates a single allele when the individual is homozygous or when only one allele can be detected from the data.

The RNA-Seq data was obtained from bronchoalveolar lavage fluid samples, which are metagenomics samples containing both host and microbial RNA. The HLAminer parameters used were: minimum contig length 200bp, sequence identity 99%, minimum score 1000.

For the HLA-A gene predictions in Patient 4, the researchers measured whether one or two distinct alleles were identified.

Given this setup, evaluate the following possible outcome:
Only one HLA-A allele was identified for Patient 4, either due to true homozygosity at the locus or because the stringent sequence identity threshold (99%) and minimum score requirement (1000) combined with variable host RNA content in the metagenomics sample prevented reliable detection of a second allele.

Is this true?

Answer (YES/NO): YES